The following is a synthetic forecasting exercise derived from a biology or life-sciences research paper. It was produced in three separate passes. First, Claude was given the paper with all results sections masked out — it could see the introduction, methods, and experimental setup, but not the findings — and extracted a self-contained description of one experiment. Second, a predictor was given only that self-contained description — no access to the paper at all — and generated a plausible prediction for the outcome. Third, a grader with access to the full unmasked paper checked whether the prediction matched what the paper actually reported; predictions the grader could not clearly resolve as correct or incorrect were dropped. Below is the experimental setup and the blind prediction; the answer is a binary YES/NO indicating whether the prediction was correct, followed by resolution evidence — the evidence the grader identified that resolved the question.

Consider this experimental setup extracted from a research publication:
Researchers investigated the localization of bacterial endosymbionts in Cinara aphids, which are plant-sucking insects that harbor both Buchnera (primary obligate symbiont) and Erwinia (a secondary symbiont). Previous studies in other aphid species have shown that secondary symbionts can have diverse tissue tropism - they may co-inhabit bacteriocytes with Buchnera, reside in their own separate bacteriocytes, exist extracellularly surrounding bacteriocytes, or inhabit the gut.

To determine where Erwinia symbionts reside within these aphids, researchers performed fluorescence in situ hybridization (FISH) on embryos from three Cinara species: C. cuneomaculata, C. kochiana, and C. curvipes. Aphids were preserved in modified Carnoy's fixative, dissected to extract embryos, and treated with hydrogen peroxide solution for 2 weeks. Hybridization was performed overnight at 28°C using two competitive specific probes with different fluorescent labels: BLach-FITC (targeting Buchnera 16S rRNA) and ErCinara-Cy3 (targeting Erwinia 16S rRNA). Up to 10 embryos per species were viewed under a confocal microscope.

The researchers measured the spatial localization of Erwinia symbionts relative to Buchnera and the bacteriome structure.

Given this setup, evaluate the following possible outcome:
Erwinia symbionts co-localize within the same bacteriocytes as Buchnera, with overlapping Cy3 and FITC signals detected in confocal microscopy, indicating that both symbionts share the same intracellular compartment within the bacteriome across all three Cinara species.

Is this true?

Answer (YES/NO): NO